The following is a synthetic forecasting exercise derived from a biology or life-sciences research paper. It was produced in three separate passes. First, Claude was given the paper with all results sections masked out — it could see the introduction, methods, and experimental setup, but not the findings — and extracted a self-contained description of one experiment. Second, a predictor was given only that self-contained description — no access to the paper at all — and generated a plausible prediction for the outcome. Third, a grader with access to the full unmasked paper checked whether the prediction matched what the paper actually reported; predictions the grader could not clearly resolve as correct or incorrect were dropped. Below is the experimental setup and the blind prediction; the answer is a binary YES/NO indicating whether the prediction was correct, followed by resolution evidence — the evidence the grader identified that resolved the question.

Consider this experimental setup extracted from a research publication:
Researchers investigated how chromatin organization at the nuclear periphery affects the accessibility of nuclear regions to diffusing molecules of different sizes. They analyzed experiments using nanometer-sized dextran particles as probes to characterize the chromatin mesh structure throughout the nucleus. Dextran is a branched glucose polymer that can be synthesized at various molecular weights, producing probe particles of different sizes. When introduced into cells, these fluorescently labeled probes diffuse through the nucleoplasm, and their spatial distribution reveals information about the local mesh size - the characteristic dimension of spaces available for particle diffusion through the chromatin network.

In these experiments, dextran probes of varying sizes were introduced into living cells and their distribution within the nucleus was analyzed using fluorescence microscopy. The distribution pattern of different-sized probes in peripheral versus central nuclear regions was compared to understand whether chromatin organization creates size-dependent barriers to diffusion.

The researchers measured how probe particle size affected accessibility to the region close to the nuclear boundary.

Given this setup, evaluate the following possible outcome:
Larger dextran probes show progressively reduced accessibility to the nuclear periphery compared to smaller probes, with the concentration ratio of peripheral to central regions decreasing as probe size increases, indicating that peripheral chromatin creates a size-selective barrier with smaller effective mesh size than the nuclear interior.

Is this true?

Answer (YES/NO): YES